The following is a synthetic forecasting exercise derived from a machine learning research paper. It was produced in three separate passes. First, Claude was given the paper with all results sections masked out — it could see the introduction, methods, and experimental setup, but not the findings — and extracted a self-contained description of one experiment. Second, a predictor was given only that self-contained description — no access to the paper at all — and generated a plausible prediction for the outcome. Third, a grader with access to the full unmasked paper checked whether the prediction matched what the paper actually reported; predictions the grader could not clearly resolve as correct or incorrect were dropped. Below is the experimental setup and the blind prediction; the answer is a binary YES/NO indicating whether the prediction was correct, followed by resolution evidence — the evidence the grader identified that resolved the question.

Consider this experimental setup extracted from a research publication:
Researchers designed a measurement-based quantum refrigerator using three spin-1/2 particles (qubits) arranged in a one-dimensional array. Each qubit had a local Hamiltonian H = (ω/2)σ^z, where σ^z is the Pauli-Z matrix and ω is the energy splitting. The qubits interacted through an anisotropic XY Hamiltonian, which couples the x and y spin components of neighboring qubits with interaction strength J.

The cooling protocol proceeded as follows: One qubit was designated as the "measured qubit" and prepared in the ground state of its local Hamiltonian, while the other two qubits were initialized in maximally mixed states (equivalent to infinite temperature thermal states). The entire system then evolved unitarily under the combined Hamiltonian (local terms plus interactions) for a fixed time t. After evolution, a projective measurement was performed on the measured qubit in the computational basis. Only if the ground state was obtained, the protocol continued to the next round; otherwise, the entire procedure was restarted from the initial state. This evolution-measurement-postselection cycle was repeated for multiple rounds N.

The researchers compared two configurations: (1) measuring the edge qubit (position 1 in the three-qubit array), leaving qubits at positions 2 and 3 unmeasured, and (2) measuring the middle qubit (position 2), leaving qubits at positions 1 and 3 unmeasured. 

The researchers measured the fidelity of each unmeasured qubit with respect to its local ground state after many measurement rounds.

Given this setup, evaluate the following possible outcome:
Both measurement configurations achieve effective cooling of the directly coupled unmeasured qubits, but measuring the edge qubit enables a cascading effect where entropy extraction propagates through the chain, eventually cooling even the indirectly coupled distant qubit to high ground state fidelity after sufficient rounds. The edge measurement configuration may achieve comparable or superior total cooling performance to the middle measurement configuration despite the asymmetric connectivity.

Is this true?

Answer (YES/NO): NO